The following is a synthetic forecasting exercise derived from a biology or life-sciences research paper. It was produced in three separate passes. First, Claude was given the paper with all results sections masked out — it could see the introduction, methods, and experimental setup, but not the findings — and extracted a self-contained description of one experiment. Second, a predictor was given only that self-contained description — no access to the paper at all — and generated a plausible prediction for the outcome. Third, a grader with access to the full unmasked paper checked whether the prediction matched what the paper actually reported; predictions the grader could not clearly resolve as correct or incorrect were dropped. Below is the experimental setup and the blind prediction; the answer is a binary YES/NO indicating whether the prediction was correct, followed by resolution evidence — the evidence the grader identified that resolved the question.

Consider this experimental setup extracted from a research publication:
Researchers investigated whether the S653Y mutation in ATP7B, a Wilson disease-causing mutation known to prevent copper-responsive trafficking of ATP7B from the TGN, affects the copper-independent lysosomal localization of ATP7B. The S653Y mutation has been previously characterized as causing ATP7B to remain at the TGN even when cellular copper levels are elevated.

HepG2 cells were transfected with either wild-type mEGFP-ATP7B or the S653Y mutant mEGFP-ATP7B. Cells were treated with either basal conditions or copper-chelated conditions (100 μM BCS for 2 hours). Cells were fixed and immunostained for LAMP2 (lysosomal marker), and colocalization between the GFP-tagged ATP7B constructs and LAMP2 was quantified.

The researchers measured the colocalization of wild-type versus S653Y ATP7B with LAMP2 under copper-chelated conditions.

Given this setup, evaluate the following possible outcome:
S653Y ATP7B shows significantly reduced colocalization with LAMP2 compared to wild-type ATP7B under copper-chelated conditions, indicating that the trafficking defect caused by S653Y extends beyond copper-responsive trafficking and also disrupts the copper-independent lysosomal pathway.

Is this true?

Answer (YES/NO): YES